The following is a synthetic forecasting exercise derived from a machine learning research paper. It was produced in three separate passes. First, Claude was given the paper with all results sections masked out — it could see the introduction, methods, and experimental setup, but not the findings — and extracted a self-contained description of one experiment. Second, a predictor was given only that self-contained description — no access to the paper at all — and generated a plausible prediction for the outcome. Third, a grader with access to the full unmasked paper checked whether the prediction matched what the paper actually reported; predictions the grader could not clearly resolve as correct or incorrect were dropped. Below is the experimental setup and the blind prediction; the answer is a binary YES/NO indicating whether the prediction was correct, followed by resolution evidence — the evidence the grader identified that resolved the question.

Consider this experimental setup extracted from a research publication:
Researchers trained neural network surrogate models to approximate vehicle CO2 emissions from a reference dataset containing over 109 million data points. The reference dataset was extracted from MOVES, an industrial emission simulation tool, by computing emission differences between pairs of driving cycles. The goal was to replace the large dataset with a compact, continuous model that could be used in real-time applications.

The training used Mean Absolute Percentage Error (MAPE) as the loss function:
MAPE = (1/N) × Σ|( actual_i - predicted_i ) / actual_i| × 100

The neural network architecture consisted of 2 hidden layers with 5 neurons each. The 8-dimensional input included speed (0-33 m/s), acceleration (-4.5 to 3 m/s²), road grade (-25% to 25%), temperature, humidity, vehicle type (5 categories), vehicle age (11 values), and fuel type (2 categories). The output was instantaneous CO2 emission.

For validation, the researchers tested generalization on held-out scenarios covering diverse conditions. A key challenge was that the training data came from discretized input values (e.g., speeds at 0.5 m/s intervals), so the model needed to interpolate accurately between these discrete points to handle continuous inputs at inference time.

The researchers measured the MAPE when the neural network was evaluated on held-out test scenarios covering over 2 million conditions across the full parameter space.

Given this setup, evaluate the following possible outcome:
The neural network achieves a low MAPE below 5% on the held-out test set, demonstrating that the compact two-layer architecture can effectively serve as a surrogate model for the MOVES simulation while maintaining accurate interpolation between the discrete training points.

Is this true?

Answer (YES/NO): NO